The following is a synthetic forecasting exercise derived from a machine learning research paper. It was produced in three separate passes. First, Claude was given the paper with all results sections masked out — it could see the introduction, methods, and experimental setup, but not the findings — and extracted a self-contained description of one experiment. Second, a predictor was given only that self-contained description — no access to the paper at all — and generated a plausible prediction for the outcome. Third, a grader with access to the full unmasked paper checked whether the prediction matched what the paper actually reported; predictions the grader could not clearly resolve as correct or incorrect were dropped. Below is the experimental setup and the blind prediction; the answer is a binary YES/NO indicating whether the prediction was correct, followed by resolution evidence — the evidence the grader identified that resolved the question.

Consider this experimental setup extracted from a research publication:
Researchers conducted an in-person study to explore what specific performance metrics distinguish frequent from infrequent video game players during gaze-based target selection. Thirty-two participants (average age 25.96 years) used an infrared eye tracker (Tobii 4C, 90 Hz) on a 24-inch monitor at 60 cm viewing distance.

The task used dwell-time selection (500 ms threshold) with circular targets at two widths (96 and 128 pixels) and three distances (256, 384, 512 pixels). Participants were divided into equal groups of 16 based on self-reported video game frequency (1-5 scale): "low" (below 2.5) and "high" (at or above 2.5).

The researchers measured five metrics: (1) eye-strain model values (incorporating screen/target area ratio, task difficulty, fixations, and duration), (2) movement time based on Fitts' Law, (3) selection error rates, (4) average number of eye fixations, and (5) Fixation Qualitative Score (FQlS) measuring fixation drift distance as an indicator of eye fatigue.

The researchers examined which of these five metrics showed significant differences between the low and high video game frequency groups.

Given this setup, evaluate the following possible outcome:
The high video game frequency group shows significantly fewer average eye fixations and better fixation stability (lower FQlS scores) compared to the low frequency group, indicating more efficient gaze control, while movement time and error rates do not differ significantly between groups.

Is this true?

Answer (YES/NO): NO